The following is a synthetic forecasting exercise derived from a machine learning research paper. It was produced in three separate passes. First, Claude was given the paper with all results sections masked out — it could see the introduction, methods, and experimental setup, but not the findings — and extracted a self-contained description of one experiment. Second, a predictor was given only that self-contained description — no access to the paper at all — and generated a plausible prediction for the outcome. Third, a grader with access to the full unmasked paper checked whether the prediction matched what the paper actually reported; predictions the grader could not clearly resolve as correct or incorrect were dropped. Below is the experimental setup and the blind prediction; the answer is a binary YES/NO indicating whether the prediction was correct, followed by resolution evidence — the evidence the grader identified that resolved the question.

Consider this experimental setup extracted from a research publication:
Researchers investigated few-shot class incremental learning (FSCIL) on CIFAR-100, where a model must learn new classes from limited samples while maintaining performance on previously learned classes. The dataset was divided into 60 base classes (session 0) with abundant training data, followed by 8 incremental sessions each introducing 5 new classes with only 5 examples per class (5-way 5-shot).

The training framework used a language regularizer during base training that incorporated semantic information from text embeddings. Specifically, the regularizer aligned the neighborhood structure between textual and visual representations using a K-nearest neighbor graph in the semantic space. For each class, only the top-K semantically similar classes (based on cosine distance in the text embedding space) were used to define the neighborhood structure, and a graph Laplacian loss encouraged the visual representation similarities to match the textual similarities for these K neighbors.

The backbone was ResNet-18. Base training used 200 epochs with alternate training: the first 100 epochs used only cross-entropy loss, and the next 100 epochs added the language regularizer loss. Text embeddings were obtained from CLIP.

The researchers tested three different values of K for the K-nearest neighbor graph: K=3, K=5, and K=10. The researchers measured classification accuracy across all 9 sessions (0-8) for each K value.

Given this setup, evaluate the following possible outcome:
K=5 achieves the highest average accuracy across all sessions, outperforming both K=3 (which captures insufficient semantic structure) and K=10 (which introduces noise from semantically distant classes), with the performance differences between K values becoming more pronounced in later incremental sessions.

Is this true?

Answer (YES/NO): NO